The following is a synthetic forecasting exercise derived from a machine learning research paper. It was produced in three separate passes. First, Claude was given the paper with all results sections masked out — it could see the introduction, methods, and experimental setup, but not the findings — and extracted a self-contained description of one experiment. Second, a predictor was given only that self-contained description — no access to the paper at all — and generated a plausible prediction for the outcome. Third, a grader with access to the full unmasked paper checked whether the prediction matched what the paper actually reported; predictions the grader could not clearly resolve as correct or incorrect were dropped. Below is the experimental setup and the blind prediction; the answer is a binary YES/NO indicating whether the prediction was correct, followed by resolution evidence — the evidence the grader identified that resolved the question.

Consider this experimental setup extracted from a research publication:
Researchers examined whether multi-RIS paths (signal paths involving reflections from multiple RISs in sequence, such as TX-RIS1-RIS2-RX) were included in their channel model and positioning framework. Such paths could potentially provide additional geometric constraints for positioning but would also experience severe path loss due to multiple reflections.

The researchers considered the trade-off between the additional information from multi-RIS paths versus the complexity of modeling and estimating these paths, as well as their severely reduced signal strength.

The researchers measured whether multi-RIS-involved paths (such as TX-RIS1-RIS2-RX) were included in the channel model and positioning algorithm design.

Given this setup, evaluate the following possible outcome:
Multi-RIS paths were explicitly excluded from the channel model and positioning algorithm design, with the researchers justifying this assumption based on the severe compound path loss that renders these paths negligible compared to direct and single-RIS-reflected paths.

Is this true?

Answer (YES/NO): NO